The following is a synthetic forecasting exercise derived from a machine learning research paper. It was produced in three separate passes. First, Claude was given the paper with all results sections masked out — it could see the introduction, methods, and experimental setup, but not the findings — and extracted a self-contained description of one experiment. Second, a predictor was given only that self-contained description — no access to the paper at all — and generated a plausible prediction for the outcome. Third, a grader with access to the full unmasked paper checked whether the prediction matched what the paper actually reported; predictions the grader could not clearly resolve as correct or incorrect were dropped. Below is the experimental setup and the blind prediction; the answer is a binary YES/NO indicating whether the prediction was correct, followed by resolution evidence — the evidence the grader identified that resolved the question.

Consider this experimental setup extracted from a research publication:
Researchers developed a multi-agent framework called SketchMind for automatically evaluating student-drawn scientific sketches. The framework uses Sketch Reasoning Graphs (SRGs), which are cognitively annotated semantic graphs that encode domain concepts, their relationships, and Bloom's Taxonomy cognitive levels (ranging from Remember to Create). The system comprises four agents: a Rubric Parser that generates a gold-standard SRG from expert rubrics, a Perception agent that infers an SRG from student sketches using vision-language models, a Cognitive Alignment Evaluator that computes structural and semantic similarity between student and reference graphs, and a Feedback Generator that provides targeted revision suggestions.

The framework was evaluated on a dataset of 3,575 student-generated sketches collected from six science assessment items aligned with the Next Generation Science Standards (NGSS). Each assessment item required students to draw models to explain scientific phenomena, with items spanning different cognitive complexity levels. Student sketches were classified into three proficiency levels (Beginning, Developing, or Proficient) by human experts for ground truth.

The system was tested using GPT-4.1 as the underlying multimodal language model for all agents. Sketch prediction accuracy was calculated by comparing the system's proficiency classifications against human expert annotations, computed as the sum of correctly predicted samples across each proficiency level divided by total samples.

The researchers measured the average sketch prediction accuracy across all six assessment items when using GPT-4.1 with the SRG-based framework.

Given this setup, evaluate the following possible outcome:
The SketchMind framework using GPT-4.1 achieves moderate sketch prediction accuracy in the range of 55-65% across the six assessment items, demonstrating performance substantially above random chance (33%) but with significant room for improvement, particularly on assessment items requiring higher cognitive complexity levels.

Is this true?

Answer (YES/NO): NO